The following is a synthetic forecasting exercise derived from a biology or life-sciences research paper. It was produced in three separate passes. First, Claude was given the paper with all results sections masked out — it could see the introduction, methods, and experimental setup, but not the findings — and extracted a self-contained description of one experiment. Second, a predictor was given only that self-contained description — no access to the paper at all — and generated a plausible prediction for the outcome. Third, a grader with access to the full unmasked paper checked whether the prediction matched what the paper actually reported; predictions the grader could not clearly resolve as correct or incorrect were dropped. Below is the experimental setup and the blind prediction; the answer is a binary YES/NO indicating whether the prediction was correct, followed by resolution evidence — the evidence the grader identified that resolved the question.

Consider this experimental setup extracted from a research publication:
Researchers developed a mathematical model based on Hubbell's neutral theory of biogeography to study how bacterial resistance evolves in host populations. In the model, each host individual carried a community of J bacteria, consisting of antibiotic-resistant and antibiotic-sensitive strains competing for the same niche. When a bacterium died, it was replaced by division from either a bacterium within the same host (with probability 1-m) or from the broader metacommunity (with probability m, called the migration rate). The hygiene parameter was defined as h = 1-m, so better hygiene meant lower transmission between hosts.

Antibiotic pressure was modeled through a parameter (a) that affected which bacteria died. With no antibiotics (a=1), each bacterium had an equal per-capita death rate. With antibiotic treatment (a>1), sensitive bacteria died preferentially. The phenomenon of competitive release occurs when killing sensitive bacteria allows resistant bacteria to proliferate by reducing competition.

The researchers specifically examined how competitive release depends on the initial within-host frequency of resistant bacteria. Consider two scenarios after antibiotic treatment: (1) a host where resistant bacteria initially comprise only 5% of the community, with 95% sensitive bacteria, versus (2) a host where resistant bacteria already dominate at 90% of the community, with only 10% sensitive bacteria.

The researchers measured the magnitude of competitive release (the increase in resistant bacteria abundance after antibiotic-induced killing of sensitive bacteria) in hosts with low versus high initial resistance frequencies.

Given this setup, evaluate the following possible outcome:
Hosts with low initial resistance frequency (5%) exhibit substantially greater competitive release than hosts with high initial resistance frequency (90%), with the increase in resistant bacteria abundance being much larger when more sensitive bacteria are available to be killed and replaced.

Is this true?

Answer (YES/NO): YES